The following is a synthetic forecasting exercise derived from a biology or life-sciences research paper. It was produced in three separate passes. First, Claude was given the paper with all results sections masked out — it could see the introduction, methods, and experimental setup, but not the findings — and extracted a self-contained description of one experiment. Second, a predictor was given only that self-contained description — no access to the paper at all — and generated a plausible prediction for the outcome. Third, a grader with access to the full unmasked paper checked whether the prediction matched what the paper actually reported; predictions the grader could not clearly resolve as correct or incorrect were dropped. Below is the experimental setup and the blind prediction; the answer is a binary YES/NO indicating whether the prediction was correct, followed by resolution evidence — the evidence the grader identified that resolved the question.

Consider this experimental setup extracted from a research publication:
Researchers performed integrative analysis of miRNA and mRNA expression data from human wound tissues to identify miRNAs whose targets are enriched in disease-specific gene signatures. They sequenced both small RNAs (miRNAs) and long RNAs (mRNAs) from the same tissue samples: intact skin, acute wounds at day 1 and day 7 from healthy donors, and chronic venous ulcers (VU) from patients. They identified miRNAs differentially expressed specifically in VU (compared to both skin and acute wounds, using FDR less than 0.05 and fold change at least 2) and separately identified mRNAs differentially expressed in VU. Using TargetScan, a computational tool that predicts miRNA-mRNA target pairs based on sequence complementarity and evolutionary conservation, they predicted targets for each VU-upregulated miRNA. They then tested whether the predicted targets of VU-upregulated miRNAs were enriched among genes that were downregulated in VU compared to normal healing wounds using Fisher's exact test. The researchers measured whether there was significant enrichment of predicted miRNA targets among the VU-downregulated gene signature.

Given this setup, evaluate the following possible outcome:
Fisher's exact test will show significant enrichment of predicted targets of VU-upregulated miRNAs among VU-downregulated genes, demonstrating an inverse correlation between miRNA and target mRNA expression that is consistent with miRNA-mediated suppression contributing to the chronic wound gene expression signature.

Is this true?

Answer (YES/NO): YES